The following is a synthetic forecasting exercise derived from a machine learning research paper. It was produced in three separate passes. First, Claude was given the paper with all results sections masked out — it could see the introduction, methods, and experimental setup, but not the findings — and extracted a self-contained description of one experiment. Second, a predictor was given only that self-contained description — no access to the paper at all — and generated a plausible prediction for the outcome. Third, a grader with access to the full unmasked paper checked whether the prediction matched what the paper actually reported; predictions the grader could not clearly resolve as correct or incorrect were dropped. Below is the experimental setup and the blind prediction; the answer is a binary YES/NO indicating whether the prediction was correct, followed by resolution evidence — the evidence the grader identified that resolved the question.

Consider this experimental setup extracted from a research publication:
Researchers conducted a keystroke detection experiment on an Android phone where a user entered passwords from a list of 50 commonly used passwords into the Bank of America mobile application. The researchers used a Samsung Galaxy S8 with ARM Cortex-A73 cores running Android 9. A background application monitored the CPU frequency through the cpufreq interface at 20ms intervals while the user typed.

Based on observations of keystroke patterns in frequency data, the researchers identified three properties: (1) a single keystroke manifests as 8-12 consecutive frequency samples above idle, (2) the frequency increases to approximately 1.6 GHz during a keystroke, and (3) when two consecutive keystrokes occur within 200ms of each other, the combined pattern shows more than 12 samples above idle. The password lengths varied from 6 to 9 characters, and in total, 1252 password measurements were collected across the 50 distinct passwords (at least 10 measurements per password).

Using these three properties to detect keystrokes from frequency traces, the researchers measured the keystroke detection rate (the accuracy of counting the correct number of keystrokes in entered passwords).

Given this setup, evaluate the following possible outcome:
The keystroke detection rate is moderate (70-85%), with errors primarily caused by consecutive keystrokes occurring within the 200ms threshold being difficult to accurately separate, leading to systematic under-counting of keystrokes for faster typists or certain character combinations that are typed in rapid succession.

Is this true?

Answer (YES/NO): NO